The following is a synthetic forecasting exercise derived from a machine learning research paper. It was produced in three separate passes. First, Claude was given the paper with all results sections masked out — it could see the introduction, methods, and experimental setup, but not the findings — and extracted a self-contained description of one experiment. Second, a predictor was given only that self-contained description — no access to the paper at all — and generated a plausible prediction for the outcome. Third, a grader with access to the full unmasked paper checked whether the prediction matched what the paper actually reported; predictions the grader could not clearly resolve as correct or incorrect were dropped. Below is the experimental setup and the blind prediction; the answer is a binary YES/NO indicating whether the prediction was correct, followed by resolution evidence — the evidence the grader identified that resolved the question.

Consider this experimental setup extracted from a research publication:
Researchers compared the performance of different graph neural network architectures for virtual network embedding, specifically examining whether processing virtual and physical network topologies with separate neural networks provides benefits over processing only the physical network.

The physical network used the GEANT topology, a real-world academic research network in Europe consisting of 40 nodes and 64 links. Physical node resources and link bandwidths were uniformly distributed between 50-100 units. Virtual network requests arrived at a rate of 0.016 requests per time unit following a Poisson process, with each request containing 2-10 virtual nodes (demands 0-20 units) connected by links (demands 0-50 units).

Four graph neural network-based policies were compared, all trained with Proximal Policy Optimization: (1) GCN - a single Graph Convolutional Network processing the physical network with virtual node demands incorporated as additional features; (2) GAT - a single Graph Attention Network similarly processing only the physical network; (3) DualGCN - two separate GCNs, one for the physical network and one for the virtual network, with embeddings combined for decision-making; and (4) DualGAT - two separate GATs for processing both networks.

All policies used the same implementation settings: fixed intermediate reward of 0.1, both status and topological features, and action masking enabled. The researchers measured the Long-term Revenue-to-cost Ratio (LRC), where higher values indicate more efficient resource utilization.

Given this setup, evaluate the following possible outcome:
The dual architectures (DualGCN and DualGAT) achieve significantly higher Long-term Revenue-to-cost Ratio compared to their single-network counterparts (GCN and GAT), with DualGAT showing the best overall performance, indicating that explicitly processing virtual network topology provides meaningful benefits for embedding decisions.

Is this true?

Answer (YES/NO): NO